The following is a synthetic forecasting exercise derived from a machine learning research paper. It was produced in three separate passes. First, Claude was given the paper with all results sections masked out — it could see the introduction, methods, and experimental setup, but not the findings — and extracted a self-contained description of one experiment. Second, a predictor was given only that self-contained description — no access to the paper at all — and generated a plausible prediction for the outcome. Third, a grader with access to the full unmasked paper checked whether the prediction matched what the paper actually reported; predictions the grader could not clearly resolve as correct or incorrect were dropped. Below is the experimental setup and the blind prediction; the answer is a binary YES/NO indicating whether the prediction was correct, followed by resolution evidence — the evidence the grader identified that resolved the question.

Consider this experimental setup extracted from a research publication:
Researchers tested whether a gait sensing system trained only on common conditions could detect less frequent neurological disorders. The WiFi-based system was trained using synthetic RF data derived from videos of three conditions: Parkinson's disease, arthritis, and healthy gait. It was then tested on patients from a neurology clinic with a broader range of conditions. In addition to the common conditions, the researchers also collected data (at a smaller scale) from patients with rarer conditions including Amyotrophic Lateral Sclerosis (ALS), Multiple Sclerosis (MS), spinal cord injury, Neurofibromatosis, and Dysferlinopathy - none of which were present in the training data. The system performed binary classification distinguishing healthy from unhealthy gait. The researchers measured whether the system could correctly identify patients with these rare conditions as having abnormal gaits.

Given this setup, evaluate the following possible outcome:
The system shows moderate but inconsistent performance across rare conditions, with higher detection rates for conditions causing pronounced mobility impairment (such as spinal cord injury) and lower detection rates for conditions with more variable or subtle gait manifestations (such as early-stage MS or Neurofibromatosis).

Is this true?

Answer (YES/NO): NO